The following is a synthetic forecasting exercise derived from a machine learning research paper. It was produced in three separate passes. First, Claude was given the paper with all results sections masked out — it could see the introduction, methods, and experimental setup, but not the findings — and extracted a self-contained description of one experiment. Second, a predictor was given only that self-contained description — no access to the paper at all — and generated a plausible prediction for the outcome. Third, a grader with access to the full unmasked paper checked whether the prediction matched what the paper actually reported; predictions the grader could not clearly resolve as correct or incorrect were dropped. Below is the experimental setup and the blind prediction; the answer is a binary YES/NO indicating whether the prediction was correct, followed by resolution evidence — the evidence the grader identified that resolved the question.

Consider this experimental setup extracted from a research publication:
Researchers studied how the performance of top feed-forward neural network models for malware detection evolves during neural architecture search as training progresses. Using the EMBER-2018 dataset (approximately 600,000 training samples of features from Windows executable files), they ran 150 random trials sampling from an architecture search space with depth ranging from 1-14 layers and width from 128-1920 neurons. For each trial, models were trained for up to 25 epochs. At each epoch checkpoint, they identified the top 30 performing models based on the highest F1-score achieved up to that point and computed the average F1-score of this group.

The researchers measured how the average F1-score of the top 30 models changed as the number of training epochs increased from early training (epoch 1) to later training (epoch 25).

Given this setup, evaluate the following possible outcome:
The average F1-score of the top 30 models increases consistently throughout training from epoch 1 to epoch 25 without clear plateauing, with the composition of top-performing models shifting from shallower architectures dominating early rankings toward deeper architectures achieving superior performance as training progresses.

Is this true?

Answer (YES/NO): NO